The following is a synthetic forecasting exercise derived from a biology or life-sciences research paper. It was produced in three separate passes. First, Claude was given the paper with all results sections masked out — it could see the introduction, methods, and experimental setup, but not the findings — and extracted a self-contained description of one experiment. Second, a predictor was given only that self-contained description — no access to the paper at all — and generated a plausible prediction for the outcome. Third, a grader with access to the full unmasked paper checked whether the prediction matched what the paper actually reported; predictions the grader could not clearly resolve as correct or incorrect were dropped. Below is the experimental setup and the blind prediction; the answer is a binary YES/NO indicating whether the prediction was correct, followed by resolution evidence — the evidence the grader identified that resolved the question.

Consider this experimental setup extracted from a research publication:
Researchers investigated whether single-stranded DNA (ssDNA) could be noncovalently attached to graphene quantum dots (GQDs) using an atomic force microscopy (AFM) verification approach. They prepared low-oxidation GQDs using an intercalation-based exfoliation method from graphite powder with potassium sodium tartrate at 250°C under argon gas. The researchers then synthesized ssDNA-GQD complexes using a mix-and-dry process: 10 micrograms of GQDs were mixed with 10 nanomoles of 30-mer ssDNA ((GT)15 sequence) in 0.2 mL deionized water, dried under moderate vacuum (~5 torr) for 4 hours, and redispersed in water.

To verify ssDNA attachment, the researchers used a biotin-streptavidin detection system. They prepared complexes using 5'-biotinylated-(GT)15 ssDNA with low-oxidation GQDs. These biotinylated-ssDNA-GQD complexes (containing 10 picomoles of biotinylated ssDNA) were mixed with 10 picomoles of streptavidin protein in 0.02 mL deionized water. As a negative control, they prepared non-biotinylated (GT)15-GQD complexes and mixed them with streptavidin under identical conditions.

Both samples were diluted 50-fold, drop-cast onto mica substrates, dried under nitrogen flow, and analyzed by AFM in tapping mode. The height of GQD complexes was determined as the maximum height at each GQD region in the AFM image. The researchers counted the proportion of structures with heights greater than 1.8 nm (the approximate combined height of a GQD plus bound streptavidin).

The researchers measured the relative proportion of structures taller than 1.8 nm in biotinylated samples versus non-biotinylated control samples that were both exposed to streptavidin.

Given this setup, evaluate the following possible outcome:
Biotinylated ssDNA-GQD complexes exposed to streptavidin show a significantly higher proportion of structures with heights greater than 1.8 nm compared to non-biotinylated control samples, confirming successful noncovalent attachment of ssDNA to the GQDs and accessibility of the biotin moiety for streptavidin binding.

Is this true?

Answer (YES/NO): YES